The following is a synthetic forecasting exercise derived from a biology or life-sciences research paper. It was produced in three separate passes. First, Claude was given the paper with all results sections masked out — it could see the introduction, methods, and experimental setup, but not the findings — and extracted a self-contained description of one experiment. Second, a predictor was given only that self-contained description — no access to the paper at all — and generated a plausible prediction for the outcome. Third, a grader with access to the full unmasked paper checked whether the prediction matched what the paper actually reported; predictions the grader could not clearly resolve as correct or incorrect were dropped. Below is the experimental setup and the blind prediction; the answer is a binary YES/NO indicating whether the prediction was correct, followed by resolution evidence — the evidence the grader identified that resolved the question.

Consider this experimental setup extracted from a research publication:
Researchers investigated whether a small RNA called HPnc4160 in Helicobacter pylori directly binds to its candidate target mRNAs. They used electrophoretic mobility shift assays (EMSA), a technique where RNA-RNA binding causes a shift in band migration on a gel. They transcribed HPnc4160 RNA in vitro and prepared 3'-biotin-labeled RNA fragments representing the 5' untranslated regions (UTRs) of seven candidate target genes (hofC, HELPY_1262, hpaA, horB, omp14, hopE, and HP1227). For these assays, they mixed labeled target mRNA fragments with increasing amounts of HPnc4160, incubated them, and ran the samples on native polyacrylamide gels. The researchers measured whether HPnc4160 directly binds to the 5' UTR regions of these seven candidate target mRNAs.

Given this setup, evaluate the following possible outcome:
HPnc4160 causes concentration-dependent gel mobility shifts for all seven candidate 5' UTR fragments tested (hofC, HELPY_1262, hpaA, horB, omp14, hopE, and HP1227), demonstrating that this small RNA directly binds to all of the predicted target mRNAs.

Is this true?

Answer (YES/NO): YES